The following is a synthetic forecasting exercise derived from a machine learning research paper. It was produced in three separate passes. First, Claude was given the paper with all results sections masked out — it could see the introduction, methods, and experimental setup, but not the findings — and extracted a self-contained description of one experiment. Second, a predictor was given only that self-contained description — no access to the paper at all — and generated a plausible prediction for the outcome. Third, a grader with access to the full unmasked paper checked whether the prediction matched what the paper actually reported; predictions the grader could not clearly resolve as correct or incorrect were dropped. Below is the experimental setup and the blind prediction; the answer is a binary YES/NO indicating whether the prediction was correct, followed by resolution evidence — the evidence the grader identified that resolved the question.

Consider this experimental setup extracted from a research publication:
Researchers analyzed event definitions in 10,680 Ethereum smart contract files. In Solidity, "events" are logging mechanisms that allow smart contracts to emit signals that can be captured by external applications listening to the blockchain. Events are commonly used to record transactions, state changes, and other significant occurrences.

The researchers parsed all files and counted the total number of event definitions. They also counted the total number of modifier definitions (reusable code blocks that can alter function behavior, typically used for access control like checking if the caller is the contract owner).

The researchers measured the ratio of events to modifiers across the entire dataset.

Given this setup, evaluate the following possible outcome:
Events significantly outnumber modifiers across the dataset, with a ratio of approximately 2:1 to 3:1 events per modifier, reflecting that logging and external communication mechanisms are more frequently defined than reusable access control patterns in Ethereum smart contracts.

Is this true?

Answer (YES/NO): NO